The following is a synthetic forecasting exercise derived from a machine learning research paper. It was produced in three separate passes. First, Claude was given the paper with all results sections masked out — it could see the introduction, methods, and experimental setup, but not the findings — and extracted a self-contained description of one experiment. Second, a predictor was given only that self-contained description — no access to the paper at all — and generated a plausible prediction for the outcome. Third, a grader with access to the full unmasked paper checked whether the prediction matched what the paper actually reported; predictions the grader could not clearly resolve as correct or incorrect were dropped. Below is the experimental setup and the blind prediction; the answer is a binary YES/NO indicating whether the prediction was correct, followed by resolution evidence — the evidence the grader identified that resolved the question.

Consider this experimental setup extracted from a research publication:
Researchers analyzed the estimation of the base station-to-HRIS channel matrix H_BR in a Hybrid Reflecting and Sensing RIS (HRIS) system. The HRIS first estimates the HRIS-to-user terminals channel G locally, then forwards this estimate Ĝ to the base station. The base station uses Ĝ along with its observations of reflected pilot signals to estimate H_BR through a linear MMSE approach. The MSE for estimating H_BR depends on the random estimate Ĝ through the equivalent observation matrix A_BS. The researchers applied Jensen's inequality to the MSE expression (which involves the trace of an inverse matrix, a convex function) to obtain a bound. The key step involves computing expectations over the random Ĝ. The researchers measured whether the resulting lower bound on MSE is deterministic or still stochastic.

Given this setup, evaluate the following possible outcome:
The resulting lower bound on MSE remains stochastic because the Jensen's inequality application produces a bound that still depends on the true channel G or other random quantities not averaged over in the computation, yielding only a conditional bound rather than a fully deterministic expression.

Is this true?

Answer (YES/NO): NO